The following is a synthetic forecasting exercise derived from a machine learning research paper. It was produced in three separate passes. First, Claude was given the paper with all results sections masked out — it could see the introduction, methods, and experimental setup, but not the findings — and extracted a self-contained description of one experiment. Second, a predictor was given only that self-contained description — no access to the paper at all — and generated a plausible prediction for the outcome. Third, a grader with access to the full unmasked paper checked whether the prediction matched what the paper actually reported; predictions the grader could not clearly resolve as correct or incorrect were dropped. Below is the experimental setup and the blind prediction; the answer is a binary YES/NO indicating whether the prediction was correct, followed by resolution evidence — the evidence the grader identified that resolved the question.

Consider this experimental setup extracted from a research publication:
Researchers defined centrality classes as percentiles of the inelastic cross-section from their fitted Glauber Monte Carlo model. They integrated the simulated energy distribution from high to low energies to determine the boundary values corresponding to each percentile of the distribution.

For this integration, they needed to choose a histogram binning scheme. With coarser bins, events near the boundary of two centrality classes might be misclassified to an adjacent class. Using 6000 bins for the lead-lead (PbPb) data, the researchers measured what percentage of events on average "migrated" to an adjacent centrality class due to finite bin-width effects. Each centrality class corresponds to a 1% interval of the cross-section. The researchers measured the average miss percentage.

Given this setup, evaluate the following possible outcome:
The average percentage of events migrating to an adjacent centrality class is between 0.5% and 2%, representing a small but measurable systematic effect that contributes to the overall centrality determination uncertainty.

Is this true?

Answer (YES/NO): NO